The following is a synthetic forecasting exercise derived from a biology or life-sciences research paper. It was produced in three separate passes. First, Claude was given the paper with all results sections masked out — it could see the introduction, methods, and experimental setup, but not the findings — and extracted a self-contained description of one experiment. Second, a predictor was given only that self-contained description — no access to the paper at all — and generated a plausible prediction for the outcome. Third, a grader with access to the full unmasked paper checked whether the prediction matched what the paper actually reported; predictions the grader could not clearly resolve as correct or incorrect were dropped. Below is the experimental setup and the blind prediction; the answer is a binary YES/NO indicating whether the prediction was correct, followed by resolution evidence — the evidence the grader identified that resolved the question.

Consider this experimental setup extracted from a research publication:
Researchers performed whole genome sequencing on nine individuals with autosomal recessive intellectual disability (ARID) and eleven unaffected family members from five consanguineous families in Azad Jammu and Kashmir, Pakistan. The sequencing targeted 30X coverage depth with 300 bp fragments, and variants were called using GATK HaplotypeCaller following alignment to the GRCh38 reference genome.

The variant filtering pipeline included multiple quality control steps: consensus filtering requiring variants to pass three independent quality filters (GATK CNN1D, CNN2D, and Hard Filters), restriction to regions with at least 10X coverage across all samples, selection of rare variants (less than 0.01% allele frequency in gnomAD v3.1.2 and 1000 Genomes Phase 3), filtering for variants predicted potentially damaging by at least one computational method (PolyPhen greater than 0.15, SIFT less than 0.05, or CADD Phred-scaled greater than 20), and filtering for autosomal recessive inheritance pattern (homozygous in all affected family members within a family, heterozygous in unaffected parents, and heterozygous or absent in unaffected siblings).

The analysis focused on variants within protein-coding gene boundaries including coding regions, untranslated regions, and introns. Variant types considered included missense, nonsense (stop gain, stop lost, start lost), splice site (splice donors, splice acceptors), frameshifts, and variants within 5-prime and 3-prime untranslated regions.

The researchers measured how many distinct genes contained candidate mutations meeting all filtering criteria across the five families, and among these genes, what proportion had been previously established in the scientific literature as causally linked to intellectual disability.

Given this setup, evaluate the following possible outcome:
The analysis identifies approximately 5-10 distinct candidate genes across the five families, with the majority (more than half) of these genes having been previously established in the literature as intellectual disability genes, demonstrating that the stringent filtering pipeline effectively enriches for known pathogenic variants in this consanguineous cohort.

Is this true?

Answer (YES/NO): NO